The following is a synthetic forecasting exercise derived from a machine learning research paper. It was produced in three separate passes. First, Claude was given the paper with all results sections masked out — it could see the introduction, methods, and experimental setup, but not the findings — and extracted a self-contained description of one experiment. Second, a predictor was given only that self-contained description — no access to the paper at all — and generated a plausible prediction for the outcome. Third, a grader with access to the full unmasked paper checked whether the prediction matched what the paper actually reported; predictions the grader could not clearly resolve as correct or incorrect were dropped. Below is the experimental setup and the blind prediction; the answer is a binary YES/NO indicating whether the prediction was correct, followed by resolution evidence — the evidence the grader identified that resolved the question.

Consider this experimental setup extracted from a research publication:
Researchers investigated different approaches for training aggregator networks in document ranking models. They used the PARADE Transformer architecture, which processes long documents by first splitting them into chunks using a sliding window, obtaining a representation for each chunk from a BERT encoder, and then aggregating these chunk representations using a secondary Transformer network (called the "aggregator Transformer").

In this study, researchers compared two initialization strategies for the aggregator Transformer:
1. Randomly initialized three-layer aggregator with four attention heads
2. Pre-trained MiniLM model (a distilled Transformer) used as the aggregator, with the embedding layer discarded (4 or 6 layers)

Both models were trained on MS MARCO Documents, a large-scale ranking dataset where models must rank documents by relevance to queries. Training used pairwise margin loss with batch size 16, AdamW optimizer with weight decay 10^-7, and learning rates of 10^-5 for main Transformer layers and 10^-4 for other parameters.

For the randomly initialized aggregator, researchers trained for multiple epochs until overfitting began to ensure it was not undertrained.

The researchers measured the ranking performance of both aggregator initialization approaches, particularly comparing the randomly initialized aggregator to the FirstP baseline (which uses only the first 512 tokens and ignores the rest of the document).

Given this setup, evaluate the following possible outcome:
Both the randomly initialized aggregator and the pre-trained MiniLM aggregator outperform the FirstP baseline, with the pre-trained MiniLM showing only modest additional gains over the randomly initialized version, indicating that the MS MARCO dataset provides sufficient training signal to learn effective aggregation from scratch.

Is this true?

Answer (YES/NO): NO